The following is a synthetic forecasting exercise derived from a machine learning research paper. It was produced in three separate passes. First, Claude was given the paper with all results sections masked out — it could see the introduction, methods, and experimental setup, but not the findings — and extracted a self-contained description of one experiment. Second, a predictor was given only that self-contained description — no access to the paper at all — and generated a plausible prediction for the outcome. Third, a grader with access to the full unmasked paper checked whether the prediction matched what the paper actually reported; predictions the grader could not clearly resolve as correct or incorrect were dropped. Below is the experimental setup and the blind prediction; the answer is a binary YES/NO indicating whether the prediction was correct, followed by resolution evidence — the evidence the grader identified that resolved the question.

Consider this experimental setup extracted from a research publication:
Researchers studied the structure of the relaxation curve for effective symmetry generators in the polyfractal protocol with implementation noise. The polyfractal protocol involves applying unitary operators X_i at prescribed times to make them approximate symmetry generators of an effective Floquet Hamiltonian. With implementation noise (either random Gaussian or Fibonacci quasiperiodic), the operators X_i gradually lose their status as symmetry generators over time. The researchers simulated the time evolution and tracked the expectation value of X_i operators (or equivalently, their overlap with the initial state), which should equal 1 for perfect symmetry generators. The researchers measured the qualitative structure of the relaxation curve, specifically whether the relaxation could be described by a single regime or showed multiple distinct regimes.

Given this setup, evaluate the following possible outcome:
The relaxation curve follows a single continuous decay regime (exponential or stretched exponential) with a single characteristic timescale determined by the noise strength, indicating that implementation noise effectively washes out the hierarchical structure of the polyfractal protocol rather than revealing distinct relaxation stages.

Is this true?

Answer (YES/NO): NO